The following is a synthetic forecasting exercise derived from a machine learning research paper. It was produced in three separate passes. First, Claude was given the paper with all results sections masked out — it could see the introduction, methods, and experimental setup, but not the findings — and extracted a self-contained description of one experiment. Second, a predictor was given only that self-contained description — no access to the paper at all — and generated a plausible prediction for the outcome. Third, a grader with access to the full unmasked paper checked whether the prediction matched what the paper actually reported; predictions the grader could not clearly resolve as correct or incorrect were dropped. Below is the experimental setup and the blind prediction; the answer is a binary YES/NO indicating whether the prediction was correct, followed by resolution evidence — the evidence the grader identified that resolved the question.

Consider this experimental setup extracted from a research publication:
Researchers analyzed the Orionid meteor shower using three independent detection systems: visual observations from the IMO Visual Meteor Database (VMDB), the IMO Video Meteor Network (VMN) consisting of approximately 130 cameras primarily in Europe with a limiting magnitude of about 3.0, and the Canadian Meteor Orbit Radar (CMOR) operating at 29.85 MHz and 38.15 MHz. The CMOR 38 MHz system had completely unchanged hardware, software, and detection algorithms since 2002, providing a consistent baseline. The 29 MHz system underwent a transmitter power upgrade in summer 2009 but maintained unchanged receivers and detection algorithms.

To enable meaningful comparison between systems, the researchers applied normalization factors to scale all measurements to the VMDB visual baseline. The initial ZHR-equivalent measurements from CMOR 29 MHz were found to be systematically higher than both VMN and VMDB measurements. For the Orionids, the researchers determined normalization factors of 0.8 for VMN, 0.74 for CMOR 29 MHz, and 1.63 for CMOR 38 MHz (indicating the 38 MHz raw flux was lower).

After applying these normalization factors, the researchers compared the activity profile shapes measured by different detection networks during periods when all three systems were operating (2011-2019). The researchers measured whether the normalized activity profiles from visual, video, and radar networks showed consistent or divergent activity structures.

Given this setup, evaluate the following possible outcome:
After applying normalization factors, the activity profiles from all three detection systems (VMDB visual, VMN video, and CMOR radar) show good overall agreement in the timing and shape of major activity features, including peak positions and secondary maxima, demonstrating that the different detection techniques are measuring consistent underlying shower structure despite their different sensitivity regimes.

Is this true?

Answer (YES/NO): NO